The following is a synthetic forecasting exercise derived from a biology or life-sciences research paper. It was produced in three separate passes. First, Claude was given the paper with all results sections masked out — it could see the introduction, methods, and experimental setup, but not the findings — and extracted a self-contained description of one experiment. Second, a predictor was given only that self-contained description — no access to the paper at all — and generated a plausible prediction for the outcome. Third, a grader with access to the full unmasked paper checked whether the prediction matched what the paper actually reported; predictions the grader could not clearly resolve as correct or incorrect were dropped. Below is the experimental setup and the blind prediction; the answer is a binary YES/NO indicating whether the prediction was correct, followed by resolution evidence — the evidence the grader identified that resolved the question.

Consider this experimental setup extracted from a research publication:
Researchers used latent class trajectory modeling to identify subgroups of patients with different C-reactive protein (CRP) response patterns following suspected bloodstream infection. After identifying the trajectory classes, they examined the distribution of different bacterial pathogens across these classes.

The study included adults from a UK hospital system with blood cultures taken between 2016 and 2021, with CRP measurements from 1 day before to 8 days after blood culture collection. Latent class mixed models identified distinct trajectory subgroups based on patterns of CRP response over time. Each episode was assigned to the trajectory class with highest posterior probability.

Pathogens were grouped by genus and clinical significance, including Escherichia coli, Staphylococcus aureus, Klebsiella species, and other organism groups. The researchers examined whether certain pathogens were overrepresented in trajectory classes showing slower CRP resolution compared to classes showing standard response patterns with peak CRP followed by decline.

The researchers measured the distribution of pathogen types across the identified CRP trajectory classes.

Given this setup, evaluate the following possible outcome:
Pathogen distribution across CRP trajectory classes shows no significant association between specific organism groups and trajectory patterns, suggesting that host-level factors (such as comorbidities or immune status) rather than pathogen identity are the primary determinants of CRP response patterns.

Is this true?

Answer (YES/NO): NO